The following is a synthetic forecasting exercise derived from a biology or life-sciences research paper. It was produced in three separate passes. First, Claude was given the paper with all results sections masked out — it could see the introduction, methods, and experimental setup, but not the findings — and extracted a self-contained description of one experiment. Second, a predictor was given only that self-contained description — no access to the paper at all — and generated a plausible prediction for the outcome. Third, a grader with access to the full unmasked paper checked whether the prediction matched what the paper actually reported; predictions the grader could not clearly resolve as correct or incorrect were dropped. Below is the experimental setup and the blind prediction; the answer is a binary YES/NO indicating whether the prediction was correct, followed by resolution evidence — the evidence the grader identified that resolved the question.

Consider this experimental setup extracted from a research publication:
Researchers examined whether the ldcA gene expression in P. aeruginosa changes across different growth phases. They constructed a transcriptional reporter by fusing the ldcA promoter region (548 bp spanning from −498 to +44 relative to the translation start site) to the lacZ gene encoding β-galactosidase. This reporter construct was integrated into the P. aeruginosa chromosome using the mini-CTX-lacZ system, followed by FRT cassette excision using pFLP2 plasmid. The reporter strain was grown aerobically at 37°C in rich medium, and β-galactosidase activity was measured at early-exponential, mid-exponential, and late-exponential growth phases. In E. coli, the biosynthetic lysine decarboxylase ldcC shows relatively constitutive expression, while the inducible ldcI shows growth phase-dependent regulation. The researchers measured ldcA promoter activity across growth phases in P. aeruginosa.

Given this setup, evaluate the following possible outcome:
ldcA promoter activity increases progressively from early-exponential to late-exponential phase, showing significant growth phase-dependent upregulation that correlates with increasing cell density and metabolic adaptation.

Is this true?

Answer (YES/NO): YES